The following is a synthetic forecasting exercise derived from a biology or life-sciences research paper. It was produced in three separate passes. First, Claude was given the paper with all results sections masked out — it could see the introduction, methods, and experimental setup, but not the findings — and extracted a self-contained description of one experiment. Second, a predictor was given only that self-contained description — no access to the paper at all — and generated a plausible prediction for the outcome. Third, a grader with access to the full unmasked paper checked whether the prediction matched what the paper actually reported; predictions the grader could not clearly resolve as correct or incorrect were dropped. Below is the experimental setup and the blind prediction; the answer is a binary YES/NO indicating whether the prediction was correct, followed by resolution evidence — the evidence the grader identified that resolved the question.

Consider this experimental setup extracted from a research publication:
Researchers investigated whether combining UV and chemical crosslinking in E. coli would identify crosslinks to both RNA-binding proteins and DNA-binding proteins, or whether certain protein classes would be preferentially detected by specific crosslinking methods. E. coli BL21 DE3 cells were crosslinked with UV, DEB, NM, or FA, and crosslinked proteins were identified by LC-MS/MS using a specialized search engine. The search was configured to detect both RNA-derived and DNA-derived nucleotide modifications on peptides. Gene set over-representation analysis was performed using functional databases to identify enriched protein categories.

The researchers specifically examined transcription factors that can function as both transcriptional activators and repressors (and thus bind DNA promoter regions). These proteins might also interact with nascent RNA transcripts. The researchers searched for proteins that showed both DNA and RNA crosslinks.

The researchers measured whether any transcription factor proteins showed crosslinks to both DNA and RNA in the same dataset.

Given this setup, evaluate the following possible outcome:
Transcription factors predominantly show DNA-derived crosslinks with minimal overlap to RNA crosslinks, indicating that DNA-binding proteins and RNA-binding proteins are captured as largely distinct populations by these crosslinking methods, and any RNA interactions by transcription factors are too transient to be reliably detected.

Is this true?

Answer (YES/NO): NO